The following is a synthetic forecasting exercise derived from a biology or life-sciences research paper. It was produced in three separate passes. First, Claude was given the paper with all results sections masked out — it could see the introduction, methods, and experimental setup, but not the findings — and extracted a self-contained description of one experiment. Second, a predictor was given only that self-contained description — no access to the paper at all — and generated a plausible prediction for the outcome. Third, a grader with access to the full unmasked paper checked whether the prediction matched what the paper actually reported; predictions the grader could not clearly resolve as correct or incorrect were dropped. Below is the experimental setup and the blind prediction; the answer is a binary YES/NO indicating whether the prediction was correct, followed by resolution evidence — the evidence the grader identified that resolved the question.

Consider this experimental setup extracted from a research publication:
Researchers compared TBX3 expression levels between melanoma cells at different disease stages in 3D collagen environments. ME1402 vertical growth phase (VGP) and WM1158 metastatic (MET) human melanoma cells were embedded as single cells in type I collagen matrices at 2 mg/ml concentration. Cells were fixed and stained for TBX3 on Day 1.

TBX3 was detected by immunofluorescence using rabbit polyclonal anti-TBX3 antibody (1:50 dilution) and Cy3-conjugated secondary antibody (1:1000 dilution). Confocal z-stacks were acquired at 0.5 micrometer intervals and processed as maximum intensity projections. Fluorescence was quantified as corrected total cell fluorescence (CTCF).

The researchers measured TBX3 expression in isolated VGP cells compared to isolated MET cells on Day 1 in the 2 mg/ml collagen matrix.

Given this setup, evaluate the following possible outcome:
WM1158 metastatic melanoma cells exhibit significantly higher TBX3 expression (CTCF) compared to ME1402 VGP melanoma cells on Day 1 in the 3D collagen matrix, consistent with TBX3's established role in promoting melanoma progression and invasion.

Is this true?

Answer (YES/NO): NO